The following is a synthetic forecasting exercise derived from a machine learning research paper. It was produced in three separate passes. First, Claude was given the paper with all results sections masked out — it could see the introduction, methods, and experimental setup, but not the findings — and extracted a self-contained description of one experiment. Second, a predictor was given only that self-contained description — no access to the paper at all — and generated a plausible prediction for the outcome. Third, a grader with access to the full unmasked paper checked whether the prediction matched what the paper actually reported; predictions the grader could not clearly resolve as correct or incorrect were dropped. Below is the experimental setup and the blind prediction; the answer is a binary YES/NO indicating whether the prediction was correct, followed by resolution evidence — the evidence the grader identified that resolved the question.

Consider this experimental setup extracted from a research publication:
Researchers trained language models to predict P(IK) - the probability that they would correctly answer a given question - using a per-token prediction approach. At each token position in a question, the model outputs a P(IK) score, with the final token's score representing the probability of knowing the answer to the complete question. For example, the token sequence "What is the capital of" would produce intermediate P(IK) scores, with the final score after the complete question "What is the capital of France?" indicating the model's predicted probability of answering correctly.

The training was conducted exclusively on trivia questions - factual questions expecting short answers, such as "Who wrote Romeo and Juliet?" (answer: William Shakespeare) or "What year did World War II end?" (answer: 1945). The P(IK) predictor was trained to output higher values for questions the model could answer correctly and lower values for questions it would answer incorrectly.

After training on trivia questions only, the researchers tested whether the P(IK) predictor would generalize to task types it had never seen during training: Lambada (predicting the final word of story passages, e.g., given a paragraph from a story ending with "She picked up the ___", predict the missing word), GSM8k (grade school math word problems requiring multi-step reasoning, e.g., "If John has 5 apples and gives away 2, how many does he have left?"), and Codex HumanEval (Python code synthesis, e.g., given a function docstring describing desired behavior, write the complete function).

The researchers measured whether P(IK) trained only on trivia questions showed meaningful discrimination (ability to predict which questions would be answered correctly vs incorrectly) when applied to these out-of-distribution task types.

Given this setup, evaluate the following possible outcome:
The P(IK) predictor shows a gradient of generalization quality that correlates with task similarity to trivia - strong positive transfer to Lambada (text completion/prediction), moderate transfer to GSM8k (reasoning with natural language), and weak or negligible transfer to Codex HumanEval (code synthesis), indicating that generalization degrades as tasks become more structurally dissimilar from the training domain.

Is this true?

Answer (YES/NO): NO